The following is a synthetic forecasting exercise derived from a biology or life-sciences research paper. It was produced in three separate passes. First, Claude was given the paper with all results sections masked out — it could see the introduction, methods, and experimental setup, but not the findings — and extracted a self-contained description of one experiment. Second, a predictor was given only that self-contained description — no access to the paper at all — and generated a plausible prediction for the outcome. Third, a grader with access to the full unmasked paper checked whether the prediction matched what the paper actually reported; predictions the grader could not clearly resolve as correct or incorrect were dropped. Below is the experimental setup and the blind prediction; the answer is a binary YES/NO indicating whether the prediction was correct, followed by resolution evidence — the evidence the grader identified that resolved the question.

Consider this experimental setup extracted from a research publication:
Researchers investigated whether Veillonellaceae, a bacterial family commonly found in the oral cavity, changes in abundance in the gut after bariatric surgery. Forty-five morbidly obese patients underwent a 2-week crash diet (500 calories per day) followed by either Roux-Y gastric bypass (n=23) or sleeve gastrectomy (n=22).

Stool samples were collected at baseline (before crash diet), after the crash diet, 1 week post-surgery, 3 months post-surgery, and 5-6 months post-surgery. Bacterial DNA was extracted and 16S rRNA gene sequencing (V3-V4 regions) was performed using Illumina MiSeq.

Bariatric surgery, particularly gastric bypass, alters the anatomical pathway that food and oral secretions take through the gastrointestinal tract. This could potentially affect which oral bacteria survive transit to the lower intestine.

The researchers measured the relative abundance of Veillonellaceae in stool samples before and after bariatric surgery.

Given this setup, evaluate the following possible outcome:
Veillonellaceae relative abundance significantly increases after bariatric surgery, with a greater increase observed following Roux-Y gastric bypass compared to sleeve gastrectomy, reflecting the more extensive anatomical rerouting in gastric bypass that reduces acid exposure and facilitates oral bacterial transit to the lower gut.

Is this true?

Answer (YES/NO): NO